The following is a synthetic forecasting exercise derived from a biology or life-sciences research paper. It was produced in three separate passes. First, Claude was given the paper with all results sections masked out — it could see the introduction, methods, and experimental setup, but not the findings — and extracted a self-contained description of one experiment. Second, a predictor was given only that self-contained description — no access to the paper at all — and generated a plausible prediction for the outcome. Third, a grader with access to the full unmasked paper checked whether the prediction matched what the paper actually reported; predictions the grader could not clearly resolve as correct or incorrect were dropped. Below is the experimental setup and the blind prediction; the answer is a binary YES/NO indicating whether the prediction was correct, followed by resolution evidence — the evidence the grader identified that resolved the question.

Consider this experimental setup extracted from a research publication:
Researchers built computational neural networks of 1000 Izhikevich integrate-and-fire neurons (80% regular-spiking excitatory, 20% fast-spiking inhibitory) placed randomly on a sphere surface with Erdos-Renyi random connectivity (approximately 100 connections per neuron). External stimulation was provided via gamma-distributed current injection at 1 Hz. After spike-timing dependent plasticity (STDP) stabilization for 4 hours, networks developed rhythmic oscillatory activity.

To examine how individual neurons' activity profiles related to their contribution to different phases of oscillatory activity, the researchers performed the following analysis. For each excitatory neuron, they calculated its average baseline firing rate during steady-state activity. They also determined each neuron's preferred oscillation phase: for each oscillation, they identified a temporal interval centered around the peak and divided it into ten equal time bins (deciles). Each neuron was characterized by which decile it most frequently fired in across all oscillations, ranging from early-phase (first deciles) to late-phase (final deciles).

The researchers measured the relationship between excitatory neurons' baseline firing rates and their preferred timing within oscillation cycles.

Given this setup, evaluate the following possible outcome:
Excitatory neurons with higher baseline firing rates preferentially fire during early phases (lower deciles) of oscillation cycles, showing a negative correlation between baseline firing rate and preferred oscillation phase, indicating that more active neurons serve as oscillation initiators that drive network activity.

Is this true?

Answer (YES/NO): NO